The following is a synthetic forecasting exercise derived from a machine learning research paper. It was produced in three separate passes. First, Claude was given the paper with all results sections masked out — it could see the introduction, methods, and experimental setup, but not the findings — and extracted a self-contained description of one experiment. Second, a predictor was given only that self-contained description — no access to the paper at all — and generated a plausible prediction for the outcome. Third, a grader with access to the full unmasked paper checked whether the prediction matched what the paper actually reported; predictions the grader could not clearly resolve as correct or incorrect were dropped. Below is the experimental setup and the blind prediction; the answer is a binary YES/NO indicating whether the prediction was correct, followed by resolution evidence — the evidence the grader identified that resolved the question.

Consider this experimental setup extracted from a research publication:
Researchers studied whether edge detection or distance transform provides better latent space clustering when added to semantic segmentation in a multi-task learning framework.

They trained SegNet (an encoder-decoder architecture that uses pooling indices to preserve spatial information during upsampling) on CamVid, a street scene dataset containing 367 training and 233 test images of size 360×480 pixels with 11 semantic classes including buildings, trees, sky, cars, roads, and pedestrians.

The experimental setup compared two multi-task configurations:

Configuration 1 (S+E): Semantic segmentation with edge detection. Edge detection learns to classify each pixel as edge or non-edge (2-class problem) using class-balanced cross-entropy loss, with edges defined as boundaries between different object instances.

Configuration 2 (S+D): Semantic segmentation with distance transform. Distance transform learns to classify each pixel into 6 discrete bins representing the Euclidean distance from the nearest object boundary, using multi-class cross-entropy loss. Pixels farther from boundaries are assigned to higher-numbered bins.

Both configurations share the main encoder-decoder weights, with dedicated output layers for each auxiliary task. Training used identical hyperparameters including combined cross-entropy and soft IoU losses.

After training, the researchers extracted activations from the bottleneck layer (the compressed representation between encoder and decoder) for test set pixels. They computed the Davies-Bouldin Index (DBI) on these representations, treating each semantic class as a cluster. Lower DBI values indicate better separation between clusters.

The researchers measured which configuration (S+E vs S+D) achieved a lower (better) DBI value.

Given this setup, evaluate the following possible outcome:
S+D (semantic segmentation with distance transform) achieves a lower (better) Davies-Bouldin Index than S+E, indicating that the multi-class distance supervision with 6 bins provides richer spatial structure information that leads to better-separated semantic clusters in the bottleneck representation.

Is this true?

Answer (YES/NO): NO